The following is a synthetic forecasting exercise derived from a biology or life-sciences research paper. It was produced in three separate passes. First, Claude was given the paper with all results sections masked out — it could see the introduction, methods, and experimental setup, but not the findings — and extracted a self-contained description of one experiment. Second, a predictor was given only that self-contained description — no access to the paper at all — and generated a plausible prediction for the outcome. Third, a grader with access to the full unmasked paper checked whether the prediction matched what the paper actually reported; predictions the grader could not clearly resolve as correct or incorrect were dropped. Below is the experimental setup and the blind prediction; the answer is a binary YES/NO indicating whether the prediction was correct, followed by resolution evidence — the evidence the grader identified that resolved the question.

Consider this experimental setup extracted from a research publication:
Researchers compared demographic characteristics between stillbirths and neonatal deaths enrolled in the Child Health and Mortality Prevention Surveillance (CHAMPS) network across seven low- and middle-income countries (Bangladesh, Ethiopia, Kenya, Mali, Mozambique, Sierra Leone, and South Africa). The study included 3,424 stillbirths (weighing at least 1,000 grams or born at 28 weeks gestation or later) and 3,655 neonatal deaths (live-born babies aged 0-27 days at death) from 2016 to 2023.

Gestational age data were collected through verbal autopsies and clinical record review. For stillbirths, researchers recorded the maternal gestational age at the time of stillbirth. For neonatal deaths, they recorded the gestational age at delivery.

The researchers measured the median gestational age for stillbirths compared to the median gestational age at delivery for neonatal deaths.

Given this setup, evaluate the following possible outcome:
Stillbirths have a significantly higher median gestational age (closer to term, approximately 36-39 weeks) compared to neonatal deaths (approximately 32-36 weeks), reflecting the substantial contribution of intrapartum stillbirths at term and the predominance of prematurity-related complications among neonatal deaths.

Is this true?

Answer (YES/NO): YES